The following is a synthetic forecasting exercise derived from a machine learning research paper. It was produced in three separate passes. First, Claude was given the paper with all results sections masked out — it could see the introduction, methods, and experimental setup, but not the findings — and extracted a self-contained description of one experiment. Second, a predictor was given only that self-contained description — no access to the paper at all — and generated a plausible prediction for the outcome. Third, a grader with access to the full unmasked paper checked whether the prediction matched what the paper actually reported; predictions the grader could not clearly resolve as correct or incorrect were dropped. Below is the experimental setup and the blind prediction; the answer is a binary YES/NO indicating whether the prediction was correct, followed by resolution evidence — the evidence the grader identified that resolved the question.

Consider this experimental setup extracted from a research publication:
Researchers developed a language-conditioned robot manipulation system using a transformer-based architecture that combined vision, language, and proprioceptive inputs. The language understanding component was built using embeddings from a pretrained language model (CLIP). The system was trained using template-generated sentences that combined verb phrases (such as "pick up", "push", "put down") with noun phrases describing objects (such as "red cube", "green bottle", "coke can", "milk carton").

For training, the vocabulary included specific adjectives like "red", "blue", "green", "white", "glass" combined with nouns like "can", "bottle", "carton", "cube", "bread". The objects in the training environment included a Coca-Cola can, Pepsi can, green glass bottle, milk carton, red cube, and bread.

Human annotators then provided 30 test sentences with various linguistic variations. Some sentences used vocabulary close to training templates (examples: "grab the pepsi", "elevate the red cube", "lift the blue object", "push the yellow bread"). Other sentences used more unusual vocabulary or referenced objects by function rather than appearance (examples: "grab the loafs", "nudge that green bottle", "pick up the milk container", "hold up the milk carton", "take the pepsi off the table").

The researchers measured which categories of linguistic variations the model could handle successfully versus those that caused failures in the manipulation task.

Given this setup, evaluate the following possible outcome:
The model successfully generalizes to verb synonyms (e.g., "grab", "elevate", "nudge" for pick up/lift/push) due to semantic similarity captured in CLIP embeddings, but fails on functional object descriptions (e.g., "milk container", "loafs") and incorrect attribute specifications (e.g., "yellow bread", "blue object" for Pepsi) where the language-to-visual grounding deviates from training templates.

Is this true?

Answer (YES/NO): NO